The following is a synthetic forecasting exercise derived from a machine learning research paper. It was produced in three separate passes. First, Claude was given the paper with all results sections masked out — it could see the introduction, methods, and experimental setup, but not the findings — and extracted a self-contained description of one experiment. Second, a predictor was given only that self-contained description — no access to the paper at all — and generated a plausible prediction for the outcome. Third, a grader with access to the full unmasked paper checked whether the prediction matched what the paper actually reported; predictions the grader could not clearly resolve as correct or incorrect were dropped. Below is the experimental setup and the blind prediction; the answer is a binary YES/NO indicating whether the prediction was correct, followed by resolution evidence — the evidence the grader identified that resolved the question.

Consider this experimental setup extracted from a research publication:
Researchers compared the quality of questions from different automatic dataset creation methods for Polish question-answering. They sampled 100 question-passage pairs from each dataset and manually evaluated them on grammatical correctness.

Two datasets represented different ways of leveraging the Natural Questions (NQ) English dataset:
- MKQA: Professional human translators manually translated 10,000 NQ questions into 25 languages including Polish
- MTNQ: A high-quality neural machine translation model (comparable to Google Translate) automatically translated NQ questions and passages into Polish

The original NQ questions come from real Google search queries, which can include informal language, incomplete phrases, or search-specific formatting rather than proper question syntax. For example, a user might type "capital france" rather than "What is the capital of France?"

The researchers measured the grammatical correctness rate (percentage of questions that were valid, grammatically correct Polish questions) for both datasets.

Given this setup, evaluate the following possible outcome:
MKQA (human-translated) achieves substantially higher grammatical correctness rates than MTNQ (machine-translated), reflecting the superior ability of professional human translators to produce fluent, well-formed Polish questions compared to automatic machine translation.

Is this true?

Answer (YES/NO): YES